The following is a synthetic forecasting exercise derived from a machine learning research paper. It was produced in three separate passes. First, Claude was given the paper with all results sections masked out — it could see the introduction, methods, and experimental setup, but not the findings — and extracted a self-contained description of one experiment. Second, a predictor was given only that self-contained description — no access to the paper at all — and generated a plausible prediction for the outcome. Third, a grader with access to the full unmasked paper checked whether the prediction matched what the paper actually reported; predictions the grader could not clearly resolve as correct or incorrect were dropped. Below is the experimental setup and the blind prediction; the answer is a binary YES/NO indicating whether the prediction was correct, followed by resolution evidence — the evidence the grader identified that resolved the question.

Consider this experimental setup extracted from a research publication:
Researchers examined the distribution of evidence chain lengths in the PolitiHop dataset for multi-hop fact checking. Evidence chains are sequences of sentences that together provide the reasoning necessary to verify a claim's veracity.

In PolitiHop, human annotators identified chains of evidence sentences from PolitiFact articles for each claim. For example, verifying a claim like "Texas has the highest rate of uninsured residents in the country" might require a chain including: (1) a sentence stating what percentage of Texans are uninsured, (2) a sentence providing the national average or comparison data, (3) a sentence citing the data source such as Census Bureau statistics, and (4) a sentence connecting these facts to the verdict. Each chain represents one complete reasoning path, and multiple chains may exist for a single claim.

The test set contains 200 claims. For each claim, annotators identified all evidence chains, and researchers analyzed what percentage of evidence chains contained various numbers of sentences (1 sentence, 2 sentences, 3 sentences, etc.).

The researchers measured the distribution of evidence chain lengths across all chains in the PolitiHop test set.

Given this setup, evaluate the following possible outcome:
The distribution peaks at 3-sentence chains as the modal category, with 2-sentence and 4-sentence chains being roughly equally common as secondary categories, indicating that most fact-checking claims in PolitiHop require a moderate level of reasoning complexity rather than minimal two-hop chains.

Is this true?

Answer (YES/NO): NO